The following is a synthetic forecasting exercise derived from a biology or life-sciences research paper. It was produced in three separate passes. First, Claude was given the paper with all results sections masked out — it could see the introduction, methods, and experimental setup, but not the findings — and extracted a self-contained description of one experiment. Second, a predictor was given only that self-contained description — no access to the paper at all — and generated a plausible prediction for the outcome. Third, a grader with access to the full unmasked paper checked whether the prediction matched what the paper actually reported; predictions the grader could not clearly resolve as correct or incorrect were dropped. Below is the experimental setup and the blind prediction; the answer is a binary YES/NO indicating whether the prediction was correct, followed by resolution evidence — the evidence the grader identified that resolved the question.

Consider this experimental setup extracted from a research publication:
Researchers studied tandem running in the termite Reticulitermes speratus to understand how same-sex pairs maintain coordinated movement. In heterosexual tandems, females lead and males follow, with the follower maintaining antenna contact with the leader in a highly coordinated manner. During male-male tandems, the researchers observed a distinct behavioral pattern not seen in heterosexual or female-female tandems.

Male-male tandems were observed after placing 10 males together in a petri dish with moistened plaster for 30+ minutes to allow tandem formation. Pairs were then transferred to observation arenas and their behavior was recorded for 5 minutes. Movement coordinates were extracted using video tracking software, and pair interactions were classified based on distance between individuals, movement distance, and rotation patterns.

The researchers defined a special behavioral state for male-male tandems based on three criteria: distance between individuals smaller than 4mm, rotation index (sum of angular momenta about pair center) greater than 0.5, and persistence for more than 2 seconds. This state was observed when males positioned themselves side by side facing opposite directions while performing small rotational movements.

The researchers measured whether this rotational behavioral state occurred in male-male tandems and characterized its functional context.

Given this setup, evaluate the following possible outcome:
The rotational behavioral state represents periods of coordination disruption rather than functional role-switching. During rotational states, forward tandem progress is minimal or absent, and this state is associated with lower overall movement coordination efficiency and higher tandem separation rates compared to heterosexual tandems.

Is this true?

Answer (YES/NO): NO